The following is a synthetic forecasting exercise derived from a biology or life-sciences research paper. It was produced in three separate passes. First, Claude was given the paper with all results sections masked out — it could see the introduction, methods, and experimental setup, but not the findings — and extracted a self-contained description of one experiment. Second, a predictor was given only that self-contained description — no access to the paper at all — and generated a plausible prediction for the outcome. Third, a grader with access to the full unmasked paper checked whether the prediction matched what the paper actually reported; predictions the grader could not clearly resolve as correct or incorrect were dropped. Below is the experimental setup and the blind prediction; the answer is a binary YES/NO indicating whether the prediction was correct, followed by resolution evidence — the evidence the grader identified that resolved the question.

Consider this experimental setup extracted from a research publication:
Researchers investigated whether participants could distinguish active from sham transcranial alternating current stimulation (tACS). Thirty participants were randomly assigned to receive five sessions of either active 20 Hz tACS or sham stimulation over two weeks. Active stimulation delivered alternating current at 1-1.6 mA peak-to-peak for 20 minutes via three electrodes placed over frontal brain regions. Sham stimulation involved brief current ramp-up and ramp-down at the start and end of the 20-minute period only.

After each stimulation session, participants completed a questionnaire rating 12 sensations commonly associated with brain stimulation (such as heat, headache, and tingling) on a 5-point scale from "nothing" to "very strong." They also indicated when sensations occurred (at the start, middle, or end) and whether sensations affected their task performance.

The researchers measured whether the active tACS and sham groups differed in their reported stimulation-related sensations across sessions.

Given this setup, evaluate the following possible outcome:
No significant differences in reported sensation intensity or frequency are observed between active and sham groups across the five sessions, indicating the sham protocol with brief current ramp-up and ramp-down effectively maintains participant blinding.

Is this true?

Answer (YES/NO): YES